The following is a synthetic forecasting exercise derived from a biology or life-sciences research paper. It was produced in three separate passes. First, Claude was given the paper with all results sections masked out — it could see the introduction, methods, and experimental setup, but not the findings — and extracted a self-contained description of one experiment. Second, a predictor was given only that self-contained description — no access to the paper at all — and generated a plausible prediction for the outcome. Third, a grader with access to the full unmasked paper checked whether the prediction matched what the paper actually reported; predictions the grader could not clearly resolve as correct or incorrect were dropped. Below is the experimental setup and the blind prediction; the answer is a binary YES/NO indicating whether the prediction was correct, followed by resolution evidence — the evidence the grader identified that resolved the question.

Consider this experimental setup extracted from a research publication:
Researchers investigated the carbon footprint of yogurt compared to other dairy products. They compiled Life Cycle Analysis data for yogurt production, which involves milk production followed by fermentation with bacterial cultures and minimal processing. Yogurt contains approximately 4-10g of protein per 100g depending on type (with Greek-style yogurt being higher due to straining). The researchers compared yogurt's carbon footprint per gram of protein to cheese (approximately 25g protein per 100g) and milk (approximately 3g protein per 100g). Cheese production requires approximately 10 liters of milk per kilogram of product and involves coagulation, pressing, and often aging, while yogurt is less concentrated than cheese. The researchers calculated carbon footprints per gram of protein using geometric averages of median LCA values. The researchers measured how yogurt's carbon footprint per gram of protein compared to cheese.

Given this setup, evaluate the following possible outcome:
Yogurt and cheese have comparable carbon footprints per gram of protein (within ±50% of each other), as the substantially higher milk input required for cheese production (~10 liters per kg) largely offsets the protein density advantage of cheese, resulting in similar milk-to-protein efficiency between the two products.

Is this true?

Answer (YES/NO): NO